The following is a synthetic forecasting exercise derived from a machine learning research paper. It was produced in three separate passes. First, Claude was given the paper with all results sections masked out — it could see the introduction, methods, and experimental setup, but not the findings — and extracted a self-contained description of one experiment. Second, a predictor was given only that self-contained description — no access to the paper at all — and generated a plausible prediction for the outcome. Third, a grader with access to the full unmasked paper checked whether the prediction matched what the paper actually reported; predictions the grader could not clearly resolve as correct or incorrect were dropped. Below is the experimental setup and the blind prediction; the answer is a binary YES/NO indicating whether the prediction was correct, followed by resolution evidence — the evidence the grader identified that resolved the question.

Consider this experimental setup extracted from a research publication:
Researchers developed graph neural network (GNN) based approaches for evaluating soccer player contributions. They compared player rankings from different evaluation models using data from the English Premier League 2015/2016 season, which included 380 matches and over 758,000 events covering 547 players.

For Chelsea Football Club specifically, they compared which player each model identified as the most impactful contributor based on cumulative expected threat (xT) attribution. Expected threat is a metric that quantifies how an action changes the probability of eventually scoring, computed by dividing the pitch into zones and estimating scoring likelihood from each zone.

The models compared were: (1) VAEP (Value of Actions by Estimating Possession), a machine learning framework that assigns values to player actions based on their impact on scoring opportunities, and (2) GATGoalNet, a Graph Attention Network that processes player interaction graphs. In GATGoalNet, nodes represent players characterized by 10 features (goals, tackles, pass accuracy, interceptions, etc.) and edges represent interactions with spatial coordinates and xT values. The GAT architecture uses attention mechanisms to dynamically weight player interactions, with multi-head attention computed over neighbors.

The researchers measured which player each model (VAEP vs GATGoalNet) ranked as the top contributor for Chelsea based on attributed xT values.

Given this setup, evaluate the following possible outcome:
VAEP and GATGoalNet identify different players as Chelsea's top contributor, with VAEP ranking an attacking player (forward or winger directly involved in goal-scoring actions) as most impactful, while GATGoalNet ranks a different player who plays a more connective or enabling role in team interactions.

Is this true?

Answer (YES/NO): NO